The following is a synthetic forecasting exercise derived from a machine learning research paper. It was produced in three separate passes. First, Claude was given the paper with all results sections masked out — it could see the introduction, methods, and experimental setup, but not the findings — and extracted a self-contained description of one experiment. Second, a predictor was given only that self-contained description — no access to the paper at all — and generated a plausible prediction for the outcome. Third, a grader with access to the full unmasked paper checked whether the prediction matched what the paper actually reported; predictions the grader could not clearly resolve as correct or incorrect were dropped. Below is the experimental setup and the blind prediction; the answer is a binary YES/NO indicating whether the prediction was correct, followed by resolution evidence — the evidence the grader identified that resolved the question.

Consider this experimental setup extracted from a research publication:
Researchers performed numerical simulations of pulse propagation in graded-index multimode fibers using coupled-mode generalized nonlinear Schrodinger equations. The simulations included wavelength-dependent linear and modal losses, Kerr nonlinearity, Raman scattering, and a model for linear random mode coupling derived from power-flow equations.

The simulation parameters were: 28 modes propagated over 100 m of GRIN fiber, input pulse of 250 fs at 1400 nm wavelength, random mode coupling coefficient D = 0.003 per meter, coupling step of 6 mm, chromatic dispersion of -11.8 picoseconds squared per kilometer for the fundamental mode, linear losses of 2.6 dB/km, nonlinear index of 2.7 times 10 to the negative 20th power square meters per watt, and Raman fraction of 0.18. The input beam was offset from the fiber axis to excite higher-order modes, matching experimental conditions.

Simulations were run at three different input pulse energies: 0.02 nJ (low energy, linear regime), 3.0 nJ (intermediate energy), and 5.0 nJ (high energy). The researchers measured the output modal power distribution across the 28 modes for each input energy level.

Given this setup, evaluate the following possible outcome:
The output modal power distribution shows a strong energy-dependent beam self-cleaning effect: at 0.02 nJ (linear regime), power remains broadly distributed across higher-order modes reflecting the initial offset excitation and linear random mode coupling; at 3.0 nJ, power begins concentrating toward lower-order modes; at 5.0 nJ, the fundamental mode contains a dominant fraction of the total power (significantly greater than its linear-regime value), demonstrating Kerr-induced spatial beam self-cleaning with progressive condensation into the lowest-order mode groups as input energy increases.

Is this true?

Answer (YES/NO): YES